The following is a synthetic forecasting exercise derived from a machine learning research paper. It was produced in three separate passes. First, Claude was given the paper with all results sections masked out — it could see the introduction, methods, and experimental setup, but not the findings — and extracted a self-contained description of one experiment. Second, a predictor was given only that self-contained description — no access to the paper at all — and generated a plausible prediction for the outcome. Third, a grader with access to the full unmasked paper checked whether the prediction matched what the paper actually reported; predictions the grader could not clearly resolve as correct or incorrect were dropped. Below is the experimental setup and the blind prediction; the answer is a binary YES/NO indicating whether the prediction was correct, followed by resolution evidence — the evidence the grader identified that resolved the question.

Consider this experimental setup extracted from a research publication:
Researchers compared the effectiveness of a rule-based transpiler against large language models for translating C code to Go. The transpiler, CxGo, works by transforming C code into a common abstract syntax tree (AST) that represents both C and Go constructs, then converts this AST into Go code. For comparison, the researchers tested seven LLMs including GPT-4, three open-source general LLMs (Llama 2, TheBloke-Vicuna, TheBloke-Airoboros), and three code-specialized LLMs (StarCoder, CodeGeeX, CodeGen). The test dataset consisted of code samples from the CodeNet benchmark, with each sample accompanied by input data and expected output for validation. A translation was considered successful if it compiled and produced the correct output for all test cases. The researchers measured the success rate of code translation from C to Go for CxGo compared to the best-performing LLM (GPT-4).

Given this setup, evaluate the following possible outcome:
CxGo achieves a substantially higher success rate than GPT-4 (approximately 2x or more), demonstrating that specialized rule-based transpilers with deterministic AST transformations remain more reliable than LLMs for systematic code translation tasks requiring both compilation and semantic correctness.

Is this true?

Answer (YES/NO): NO